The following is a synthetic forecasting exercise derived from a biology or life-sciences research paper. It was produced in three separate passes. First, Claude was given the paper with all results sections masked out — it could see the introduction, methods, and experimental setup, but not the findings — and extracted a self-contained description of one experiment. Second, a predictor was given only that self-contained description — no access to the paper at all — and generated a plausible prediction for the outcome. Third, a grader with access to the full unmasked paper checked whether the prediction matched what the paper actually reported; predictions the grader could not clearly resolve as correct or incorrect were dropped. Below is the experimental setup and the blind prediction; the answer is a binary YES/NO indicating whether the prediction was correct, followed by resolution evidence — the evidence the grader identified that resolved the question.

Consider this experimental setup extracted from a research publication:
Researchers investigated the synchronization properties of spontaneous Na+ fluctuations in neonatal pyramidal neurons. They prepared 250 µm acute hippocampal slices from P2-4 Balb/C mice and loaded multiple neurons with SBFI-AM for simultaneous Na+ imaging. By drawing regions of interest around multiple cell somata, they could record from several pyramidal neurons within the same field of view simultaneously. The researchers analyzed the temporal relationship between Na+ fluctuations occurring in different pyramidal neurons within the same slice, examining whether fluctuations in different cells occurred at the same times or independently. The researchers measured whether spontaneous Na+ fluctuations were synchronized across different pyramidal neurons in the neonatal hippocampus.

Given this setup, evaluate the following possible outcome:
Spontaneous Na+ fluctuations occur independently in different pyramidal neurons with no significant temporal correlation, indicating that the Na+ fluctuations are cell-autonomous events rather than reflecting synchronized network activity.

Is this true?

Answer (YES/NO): NO